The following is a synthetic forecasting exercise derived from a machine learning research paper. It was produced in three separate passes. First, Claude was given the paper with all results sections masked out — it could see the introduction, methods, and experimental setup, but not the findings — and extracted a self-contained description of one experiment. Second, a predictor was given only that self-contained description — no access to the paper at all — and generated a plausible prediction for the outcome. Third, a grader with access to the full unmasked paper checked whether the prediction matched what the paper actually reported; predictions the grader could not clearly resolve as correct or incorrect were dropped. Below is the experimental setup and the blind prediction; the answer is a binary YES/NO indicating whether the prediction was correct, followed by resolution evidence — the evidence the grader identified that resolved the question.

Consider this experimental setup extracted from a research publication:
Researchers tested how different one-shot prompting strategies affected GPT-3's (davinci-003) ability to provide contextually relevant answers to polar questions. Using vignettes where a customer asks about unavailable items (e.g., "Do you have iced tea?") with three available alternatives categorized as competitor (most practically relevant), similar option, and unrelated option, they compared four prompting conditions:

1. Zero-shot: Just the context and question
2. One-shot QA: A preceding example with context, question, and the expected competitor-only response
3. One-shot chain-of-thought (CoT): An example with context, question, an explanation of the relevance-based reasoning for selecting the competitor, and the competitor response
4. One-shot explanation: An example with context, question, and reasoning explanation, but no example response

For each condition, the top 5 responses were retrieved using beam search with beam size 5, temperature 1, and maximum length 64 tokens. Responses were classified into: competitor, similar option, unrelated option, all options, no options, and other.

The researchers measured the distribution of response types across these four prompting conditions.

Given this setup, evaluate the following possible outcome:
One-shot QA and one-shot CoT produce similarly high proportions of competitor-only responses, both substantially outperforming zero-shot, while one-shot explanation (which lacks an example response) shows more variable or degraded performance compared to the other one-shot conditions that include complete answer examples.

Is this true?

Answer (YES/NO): YES